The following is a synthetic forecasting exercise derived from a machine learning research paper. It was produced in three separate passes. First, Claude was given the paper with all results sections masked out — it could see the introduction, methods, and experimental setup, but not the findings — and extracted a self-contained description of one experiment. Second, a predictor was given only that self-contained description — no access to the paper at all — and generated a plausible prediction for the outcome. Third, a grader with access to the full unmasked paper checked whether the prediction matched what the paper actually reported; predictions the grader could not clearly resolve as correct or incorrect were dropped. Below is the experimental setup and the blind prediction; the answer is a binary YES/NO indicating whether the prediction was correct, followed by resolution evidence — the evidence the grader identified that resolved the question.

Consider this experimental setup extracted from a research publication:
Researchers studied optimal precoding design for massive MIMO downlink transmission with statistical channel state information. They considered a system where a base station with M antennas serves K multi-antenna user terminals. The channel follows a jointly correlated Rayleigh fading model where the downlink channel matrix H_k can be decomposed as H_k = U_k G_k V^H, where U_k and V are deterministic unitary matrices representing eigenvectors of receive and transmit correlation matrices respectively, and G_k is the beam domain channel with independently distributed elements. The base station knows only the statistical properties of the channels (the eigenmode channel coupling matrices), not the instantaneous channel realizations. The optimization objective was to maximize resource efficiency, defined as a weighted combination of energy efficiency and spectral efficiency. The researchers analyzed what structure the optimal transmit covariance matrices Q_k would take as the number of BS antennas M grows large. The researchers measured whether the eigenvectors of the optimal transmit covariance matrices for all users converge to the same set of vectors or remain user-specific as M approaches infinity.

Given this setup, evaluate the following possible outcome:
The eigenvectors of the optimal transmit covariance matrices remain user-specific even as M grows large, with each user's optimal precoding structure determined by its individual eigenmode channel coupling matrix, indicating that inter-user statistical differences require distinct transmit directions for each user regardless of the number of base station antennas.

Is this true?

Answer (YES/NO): NO